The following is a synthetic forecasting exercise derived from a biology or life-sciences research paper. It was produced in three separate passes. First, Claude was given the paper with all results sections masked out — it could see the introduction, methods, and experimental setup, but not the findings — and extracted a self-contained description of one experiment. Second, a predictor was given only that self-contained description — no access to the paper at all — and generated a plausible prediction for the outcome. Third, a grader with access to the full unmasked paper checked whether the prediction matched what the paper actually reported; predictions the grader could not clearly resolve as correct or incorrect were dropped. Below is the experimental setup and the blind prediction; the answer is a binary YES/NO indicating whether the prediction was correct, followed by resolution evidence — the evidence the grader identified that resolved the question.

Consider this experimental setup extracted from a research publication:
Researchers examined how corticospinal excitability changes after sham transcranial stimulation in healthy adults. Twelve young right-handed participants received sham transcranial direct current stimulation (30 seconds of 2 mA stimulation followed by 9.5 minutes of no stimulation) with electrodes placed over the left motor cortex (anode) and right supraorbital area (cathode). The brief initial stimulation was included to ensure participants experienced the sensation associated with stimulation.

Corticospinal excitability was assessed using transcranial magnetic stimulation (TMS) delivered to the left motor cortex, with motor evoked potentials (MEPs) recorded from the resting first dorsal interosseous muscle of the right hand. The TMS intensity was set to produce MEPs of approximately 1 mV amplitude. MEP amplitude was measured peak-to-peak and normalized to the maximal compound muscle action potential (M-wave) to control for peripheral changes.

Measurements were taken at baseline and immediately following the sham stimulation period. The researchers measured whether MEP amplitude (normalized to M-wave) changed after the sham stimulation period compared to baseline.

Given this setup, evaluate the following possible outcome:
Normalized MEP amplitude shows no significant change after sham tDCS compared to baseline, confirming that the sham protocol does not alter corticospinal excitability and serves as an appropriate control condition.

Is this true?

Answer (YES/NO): NO